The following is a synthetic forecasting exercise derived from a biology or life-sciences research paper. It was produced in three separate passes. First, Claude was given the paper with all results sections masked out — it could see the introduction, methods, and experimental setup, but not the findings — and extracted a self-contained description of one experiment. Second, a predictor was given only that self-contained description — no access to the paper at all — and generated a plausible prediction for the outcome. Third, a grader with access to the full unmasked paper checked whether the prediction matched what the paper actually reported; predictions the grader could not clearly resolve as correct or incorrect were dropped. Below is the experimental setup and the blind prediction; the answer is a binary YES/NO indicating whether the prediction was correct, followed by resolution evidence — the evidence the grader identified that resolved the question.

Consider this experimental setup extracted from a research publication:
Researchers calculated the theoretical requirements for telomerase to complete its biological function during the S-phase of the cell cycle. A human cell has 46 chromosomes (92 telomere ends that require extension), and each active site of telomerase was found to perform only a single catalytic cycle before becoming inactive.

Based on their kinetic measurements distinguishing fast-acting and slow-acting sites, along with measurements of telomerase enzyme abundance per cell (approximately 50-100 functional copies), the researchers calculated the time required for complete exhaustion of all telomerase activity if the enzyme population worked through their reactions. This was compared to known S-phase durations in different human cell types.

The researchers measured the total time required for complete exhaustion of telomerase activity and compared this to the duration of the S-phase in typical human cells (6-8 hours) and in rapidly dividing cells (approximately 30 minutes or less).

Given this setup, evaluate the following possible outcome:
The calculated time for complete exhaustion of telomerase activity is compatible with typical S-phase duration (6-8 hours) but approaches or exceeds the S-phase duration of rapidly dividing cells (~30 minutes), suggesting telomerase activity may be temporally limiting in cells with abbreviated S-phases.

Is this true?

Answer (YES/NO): YES